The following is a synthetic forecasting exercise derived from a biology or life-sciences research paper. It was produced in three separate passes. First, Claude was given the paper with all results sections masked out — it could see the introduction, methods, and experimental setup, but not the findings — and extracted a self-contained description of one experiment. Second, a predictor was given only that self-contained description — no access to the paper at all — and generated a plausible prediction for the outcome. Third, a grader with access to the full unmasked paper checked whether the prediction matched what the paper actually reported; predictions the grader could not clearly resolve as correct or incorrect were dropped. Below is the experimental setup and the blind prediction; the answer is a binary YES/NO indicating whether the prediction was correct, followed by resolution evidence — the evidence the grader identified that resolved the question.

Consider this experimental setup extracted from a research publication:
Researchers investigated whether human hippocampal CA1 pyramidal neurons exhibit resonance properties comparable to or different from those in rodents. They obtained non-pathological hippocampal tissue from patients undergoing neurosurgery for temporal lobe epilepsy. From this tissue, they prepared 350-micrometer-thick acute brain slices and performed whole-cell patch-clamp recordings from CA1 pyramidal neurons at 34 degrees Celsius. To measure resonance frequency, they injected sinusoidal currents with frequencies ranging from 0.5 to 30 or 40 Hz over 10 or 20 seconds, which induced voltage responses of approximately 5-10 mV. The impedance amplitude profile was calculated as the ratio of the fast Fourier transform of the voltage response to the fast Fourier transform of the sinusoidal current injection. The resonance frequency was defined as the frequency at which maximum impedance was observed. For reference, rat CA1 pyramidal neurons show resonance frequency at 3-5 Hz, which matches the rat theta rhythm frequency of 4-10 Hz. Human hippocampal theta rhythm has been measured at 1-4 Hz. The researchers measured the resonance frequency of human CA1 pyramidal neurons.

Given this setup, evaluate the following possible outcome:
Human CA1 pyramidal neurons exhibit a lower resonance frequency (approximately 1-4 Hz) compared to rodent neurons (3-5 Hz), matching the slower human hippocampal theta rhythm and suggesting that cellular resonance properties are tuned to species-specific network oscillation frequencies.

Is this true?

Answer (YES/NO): NO